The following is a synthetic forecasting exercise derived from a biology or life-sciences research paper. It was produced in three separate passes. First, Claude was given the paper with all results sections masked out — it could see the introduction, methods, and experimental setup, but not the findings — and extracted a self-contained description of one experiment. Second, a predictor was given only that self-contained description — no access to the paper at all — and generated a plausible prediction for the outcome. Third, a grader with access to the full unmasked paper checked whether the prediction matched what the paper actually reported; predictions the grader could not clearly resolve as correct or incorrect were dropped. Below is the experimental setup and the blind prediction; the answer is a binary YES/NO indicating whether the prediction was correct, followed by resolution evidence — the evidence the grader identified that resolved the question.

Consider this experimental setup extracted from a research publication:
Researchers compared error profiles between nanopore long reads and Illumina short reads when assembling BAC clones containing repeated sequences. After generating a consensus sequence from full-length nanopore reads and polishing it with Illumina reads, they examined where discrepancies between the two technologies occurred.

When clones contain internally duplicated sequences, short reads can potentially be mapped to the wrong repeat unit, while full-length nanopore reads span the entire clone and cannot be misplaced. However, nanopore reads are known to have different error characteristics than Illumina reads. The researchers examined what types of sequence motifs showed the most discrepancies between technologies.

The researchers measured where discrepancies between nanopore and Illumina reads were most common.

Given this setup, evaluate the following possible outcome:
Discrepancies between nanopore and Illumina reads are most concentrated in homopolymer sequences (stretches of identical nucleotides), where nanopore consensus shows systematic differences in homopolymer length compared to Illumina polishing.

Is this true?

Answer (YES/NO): YES